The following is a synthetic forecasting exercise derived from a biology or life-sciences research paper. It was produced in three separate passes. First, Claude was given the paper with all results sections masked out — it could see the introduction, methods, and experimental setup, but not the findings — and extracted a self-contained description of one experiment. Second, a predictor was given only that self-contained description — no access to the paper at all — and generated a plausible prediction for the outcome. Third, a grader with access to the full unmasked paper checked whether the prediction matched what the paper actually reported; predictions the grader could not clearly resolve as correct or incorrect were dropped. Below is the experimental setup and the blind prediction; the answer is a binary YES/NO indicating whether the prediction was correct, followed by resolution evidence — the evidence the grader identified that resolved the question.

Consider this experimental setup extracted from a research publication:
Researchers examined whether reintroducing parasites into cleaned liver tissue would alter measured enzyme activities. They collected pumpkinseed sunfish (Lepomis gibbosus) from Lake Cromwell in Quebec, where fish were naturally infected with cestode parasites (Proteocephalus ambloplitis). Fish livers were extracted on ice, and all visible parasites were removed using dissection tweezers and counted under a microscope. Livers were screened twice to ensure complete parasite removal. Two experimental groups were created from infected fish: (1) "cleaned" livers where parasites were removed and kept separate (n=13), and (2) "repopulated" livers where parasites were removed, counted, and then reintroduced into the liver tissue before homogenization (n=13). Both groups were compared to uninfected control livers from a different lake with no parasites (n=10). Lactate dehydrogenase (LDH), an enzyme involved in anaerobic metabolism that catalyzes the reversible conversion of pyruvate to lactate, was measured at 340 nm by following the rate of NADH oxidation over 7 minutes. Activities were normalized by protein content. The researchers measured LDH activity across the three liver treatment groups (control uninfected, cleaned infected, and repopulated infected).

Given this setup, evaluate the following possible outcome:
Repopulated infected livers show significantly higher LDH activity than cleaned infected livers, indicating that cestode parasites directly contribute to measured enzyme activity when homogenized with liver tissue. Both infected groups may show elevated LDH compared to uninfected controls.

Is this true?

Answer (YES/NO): NO